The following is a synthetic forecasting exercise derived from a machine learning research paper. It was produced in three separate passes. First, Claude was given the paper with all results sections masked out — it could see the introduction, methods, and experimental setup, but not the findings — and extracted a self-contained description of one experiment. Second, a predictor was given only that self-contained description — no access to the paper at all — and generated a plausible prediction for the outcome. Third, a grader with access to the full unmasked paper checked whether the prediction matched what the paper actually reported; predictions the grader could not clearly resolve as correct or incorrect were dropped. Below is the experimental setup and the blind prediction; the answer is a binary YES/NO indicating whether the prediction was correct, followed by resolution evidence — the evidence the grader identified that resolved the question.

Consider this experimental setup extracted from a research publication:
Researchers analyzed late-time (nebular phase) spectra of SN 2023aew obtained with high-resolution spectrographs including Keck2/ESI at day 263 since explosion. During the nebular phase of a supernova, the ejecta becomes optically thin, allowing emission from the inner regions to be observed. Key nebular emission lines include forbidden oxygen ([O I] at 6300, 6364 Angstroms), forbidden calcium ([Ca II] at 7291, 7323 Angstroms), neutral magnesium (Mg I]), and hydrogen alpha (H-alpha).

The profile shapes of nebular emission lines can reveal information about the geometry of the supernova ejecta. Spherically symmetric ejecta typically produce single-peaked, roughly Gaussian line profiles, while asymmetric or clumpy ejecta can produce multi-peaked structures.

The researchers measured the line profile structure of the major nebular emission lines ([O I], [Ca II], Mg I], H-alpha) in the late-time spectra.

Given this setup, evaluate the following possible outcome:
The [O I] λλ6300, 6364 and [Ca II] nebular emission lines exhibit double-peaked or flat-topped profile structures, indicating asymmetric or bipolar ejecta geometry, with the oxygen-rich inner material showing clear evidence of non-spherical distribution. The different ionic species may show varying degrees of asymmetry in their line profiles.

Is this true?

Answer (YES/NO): YES